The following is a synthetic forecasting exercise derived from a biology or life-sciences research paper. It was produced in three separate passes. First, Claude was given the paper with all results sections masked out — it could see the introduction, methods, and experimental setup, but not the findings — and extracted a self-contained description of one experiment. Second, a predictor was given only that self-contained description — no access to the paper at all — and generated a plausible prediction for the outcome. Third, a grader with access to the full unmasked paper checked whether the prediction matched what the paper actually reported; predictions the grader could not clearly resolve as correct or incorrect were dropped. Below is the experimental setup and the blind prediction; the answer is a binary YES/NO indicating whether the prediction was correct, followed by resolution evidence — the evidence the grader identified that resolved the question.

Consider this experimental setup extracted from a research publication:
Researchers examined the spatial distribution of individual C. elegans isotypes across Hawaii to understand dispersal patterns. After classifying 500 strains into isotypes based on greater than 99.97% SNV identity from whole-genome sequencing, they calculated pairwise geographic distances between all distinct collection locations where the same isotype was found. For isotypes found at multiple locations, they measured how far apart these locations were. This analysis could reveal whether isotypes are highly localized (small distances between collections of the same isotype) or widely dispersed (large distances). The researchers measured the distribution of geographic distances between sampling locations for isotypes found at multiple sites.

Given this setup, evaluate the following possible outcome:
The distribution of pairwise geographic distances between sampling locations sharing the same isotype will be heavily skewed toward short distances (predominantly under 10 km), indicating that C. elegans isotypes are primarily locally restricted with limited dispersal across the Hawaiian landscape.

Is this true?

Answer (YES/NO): YES